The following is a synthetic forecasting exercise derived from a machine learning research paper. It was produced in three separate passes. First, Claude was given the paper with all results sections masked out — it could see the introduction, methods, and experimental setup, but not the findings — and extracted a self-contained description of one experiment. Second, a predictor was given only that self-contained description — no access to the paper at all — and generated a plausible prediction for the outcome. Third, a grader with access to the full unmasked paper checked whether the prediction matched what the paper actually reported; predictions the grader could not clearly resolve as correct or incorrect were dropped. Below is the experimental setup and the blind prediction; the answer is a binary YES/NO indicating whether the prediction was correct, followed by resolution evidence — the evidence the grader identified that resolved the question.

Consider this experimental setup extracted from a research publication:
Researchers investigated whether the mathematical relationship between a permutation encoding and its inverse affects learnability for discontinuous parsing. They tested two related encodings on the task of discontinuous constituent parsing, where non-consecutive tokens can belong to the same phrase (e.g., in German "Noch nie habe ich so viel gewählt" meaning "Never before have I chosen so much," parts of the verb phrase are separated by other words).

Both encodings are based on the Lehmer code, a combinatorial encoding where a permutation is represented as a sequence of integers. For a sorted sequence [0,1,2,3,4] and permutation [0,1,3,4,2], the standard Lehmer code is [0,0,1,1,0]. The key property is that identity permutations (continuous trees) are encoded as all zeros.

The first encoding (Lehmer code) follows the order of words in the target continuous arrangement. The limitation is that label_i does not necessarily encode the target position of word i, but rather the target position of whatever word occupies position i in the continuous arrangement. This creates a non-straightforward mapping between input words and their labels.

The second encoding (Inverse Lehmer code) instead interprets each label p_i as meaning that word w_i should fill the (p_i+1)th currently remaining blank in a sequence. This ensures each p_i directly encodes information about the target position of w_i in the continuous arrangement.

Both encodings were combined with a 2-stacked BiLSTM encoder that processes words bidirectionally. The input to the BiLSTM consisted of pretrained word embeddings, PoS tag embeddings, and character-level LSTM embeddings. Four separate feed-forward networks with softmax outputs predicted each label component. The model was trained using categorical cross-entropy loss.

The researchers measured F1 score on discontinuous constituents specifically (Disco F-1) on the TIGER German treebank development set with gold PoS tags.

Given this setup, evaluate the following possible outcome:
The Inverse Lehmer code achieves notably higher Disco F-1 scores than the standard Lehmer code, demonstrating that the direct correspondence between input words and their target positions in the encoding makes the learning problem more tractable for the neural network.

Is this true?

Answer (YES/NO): YES